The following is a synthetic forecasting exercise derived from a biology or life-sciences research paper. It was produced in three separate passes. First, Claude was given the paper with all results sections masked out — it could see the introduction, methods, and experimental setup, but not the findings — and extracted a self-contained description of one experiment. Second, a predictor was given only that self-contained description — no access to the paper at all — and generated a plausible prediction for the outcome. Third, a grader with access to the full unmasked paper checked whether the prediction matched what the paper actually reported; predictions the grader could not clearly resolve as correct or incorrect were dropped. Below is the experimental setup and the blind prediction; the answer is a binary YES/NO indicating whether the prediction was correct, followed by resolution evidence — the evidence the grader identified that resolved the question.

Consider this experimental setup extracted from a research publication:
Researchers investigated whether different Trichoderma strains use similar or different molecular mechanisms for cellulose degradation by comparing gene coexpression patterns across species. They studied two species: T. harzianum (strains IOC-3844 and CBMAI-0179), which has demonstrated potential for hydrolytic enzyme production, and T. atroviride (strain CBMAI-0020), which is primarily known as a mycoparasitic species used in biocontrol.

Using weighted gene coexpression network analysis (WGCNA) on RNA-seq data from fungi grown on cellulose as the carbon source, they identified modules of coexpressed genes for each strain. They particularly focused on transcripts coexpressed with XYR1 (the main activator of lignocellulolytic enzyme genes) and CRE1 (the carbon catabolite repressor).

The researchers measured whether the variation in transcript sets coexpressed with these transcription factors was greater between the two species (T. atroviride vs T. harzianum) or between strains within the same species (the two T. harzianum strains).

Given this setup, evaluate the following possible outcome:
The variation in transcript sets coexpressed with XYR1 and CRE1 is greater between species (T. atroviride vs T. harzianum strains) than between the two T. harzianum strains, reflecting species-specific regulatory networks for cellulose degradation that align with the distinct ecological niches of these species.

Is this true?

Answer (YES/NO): YES